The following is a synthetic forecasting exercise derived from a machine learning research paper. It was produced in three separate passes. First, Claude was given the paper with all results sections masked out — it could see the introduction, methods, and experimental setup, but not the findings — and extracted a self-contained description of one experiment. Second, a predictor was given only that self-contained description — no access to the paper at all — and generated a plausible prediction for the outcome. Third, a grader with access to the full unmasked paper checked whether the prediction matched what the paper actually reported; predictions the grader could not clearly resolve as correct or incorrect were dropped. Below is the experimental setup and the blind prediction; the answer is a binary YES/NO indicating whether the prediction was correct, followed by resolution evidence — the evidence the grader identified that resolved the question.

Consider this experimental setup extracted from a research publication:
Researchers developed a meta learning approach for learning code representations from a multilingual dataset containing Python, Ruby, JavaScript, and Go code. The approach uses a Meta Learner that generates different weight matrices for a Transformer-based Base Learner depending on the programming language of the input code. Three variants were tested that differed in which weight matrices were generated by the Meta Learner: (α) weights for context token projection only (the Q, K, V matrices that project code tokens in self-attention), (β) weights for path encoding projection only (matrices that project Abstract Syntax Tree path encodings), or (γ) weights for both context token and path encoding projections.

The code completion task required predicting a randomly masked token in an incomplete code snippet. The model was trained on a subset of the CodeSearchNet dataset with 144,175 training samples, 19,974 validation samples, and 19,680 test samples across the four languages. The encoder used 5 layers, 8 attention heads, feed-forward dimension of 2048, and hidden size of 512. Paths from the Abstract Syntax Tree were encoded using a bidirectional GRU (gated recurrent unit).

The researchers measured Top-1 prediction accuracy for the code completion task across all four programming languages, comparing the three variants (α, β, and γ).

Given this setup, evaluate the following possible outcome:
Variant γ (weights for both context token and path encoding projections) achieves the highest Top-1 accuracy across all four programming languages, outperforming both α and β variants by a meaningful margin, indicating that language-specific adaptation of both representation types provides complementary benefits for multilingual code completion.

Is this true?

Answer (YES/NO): NO